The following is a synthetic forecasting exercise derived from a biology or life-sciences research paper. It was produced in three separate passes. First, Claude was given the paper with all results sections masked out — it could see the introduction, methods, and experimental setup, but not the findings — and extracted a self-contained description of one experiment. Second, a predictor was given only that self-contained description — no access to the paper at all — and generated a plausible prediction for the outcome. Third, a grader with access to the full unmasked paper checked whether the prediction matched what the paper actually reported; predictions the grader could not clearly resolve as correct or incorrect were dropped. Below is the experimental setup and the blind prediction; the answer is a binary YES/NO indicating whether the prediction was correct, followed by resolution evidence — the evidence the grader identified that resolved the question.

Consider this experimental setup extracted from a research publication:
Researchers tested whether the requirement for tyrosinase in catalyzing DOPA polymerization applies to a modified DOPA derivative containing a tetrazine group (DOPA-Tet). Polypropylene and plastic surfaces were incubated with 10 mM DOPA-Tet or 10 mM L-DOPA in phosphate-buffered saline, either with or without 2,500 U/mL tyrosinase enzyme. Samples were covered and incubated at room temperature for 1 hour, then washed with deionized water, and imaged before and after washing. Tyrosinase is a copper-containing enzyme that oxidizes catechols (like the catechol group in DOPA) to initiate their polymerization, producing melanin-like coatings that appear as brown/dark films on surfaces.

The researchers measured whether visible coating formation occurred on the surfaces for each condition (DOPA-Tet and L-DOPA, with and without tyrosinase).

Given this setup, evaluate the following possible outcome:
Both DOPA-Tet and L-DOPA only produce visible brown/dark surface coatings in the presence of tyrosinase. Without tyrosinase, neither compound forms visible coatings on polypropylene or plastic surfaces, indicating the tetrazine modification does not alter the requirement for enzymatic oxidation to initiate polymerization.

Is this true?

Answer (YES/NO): NO